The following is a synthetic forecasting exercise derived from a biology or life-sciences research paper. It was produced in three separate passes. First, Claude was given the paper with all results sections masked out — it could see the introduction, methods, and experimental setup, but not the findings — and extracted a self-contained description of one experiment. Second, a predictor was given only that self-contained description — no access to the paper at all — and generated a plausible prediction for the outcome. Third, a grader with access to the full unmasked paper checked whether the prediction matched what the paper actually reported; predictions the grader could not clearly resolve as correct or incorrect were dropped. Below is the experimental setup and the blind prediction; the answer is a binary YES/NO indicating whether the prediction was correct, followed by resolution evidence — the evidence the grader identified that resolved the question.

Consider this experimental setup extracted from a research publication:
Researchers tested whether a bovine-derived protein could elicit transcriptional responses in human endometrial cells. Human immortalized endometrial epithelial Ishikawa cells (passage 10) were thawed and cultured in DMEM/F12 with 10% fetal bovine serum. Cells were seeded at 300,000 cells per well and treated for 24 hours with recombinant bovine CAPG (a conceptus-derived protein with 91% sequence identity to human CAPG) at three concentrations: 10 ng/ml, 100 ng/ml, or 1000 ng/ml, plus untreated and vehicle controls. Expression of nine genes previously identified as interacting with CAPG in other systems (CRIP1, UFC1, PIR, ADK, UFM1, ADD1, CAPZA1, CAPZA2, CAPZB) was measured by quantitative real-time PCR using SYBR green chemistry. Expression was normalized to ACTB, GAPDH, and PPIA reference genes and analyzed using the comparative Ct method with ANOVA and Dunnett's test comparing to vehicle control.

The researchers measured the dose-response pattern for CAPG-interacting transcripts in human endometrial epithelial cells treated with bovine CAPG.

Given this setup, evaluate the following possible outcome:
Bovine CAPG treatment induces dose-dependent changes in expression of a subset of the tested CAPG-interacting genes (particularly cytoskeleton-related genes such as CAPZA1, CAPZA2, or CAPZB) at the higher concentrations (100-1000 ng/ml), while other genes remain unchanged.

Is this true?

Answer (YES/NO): NO